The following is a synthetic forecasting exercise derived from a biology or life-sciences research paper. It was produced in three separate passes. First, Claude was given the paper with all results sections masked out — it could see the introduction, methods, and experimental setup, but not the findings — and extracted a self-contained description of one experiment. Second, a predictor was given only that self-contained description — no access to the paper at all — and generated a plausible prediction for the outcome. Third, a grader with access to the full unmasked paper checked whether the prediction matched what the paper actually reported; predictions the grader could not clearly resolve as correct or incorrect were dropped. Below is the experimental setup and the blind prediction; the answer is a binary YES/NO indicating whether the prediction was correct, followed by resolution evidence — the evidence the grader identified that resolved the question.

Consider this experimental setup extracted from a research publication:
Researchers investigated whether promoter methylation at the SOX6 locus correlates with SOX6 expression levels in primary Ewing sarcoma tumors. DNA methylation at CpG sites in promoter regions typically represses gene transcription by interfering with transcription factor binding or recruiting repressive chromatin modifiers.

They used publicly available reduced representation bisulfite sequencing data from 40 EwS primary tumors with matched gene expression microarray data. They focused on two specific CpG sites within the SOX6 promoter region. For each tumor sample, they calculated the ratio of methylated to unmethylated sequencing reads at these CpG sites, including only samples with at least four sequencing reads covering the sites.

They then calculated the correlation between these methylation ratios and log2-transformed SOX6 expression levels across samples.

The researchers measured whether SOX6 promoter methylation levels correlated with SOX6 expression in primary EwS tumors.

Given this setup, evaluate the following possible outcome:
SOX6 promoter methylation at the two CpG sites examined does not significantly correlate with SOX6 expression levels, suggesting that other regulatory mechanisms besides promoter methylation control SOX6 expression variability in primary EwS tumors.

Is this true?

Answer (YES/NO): YES